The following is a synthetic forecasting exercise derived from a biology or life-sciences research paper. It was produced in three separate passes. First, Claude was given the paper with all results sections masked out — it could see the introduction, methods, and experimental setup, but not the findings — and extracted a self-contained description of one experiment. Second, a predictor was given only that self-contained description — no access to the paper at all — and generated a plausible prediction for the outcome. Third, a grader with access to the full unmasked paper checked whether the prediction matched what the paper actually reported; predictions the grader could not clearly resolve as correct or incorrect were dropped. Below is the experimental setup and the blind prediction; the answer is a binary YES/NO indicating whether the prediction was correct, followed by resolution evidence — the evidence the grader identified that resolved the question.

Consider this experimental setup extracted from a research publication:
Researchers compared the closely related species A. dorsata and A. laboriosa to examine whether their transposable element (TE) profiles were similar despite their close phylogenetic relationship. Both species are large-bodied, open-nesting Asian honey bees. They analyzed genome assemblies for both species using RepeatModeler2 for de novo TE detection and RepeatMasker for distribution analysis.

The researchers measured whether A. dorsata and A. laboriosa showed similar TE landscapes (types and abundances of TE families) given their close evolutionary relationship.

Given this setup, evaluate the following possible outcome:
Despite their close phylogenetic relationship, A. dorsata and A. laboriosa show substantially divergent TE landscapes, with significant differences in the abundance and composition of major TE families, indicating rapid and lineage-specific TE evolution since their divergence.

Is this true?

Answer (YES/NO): YES